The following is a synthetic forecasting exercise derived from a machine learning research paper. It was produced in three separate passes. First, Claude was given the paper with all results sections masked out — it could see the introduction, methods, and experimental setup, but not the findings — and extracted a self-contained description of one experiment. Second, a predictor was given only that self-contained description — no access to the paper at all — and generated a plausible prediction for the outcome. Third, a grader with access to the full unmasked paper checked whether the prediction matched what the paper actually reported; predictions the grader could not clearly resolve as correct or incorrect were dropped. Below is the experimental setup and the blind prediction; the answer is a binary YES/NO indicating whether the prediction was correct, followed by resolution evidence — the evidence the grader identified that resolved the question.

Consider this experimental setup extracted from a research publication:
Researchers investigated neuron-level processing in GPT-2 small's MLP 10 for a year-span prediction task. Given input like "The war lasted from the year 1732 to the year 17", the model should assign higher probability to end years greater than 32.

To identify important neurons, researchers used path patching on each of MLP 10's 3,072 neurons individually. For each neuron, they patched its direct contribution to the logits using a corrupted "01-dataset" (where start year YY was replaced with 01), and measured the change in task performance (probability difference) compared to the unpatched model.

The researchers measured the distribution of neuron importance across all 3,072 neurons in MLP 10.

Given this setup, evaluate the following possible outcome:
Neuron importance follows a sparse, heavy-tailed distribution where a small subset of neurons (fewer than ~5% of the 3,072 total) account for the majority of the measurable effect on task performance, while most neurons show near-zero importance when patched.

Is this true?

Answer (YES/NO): YES